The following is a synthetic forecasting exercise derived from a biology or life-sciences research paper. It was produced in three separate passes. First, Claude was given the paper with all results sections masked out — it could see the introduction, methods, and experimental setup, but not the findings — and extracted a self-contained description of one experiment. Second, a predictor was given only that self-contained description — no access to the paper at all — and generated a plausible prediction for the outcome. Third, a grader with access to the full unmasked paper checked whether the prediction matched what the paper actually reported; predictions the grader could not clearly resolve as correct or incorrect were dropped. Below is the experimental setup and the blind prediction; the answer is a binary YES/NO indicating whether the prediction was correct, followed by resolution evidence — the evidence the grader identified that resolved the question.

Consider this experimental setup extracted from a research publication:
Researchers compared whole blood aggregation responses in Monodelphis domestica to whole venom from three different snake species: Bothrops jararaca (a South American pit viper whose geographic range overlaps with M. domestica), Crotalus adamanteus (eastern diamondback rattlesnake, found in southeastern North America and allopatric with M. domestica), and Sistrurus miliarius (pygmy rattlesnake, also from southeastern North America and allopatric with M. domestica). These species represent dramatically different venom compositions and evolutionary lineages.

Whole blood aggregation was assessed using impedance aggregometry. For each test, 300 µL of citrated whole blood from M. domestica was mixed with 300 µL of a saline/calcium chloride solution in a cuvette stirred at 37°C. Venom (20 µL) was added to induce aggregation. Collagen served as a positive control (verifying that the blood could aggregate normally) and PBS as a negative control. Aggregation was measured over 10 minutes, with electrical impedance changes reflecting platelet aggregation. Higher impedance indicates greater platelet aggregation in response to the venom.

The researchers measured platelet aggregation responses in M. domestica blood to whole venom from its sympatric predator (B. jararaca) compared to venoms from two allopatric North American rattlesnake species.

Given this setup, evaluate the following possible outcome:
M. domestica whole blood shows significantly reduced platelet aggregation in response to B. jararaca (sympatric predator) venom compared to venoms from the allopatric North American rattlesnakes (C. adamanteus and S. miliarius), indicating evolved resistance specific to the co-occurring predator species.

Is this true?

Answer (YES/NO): YES